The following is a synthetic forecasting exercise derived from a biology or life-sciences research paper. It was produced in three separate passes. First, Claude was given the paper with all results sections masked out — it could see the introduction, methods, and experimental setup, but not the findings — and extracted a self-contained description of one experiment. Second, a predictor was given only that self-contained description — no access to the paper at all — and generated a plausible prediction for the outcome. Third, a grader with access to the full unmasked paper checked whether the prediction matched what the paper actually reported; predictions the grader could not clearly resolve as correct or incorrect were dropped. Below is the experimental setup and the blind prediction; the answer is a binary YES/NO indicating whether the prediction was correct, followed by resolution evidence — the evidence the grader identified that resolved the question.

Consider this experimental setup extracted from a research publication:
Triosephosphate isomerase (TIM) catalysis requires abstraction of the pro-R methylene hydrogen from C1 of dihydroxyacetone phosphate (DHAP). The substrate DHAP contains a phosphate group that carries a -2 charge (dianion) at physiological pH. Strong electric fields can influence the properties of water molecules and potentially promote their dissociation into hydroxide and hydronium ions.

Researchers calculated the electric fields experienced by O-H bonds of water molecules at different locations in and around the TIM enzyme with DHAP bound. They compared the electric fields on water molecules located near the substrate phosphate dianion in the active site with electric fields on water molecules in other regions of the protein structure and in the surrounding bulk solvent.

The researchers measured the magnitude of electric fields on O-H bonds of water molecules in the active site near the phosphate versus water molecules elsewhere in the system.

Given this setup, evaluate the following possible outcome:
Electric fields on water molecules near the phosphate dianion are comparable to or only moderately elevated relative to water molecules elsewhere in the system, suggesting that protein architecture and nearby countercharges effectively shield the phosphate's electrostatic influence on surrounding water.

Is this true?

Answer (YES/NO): NO